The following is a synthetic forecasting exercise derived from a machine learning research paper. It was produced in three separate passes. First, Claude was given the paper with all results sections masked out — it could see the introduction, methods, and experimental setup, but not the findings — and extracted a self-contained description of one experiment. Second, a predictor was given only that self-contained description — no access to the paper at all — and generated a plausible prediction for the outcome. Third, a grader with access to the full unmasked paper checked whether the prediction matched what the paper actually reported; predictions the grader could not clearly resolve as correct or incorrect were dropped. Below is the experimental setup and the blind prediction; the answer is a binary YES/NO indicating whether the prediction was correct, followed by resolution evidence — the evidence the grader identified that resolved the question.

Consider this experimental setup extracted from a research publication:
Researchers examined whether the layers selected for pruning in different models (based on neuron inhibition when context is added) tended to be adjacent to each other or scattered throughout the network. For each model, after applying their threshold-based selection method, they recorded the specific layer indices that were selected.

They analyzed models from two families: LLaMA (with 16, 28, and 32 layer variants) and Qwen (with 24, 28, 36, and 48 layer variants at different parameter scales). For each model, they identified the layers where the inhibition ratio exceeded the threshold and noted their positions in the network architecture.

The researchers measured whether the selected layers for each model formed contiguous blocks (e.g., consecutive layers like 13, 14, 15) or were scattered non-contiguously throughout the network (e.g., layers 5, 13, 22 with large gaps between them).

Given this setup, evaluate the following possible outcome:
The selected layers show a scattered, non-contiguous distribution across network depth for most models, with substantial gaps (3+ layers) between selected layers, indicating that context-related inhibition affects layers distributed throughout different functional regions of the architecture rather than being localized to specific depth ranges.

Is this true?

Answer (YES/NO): NO